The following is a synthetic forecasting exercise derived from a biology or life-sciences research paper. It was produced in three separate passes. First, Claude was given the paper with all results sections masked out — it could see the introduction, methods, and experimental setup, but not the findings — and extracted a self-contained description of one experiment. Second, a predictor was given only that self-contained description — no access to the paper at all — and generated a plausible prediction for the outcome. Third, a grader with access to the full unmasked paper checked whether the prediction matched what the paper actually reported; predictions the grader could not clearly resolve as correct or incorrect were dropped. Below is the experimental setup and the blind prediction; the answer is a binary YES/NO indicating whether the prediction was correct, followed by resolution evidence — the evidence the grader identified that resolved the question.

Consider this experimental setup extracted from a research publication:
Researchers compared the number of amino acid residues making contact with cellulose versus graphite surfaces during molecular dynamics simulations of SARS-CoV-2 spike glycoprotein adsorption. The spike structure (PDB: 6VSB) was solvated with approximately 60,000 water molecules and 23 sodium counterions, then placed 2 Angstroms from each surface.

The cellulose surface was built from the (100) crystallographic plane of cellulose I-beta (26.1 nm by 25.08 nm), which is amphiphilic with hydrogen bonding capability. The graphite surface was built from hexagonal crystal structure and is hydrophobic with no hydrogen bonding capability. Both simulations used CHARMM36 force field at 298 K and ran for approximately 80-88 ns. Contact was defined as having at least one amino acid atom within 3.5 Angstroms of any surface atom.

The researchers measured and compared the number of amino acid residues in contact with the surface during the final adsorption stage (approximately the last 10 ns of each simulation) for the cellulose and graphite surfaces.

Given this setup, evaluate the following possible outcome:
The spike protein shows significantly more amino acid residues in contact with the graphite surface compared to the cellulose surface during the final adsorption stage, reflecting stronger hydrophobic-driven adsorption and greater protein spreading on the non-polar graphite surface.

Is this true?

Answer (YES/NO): YES